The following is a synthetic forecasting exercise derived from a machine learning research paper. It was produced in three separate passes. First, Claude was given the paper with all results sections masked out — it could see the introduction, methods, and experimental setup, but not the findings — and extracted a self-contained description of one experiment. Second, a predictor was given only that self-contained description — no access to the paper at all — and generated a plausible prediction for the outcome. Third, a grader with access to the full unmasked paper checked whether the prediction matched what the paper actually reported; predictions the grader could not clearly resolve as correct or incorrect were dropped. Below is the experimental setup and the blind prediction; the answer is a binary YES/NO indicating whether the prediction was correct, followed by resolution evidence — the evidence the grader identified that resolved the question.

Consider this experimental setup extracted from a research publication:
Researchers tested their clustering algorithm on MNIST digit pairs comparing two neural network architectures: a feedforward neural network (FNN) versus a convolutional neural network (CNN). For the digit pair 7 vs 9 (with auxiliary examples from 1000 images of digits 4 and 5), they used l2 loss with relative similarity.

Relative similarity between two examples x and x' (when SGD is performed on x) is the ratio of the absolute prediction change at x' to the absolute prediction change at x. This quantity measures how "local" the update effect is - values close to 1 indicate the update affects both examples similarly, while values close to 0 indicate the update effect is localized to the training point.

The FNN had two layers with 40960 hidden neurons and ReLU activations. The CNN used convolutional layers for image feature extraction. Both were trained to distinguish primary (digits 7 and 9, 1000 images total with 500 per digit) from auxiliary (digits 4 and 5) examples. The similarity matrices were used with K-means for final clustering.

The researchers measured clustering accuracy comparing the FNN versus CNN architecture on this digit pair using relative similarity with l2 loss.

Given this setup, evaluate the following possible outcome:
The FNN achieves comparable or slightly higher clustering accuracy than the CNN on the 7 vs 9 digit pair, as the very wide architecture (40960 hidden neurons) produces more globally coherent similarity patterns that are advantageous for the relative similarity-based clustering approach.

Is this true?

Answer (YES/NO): NO